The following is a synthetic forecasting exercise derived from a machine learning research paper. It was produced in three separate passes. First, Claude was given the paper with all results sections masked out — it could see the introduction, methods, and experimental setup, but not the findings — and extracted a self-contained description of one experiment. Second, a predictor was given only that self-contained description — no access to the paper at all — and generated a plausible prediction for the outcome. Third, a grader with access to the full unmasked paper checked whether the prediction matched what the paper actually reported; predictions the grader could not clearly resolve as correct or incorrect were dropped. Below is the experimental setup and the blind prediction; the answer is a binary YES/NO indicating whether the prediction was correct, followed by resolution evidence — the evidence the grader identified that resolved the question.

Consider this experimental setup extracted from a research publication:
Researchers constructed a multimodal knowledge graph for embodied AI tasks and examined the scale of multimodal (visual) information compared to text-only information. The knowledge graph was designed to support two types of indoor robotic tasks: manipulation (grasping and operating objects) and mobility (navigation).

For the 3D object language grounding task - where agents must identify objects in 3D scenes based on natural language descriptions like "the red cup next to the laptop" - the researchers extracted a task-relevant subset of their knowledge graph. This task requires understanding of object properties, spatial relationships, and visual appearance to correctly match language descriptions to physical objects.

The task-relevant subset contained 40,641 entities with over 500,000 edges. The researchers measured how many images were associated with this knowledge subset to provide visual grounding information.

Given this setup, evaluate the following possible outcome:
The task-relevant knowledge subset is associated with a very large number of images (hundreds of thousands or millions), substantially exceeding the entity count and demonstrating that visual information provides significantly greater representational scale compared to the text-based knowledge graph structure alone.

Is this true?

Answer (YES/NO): NO